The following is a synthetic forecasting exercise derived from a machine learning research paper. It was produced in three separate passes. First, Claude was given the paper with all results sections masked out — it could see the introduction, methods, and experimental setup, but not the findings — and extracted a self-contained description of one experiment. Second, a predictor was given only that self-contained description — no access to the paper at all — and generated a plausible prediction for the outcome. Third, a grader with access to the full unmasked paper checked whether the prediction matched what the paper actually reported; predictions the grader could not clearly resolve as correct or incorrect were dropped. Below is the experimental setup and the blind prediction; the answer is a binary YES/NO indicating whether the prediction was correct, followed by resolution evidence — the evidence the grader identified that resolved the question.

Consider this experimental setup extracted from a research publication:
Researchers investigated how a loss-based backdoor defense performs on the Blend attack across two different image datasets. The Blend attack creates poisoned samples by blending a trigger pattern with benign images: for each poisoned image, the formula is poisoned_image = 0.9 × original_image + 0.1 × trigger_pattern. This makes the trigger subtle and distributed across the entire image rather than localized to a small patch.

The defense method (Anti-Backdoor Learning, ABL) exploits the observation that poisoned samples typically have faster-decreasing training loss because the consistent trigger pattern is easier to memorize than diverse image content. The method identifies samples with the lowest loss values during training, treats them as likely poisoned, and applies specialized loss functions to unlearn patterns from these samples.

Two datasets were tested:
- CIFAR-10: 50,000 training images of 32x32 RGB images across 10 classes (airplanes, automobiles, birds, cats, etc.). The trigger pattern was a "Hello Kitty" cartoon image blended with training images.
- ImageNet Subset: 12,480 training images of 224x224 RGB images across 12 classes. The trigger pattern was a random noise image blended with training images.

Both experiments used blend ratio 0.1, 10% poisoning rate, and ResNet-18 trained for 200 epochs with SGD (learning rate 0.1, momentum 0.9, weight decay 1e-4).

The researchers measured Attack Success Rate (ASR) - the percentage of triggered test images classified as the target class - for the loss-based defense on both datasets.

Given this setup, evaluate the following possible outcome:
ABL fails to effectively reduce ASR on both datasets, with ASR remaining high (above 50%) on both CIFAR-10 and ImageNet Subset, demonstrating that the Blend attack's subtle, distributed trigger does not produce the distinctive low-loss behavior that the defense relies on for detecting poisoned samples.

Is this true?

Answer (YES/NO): NO